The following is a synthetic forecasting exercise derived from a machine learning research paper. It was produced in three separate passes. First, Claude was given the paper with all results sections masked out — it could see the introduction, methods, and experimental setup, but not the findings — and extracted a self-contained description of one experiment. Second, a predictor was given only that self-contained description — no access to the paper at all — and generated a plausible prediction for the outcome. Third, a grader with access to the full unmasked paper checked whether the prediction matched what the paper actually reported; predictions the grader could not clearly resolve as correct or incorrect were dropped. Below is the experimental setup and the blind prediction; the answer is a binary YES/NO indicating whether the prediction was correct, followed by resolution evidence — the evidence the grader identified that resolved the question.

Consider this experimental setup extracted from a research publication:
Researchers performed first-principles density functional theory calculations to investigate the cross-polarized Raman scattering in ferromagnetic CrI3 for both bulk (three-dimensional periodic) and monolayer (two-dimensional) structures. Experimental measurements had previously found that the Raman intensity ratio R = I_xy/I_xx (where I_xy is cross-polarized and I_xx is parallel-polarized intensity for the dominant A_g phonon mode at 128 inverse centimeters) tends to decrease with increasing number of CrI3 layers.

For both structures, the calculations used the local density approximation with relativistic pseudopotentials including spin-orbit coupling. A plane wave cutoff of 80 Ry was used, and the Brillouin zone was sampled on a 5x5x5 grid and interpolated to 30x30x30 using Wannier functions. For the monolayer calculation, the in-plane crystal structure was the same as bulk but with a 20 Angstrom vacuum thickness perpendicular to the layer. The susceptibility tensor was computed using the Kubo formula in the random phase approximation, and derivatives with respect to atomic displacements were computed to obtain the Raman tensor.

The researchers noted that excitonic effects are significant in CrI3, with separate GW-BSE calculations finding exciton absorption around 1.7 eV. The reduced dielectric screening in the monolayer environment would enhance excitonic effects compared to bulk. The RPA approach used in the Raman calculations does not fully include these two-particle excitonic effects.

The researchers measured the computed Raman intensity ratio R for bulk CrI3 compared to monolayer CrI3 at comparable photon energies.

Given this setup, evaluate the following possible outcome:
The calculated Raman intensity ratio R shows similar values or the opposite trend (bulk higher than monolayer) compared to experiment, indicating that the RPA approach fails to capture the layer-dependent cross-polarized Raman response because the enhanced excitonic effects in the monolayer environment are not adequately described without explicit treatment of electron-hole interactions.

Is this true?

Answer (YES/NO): NO